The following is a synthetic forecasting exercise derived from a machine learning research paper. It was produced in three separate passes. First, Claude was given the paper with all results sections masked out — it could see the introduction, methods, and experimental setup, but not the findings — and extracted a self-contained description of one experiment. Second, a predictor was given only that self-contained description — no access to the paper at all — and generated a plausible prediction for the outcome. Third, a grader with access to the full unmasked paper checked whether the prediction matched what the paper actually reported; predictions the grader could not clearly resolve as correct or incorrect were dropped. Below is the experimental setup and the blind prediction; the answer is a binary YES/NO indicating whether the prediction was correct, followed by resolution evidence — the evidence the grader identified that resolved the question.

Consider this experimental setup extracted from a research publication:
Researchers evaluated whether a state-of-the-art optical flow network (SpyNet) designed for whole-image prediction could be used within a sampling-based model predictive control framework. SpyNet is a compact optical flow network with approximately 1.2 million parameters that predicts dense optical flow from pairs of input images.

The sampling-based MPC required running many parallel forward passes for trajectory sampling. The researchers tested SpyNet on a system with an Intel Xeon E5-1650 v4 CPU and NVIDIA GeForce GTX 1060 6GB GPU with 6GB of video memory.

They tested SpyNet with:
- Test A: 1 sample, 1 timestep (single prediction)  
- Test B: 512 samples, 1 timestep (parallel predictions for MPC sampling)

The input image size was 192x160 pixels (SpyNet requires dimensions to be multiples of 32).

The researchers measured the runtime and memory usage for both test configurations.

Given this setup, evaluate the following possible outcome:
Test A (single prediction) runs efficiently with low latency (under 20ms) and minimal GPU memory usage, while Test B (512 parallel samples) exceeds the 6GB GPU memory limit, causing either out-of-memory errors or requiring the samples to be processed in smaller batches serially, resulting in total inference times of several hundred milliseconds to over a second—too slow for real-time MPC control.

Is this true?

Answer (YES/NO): YES